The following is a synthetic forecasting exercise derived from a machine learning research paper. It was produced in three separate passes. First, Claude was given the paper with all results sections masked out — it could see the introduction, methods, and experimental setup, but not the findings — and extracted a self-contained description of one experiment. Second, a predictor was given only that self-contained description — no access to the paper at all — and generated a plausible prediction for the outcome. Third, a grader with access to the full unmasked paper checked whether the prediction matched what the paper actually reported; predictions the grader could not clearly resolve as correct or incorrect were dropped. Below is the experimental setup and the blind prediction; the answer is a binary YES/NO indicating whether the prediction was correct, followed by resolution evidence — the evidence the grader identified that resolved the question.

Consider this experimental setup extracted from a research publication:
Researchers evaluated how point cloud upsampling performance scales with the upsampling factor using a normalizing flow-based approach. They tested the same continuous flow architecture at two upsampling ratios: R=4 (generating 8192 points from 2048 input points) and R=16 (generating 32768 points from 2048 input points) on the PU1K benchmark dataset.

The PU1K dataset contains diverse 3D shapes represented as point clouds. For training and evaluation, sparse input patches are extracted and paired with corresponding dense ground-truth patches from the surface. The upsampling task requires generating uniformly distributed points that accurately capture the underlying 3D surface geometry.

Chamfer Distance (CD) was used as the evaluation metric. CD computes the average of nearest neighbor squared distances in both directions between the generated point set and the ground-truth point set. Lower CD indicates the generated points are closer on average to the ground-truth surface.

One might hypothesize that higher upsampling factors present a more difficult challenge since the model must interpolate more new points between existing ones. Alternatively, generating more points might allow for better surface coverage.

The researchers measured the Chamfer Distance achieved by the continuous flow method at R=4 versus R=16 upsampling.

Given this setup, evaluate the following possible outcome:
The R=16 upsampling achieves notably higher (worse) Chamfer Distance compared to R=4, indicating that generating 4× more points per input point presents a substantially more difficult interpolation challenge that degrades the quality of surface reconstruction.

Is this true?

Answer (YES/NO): NO